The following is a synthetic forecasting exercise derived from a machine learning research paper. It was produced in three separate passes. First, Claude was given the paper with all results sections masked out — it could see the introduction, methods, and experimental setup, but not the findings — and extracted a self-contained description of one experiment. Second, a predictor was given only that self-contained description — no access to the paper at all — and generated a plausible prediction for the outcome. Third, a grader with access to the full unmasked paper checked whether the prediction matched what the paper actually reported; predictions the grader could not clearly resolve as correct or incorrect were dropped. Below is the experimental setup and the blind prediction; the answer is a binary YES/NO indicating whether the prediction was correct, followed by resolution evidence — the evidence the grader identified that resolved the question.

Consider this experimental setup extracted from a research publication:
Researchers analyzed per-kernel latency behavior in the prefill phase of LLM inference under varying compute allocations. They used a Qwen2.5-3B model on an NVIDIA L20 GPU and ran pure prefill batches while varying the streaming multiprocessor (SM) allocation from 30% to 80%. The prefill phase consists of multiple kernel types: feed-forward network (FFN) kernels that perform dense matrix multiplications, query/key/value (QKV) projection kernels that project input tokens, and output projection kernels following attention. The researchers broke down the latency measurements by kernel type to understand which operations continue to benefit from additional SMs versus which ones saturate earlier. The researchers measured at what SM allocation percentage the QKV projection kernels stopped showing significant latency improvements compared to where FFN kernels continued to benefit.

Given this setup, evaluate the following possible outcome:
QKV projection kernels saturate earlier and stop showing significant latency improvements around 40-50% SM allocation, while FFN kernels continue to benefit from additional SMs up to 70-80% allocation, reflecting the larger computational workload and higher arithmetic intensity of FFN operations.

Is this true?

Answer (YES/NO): NO